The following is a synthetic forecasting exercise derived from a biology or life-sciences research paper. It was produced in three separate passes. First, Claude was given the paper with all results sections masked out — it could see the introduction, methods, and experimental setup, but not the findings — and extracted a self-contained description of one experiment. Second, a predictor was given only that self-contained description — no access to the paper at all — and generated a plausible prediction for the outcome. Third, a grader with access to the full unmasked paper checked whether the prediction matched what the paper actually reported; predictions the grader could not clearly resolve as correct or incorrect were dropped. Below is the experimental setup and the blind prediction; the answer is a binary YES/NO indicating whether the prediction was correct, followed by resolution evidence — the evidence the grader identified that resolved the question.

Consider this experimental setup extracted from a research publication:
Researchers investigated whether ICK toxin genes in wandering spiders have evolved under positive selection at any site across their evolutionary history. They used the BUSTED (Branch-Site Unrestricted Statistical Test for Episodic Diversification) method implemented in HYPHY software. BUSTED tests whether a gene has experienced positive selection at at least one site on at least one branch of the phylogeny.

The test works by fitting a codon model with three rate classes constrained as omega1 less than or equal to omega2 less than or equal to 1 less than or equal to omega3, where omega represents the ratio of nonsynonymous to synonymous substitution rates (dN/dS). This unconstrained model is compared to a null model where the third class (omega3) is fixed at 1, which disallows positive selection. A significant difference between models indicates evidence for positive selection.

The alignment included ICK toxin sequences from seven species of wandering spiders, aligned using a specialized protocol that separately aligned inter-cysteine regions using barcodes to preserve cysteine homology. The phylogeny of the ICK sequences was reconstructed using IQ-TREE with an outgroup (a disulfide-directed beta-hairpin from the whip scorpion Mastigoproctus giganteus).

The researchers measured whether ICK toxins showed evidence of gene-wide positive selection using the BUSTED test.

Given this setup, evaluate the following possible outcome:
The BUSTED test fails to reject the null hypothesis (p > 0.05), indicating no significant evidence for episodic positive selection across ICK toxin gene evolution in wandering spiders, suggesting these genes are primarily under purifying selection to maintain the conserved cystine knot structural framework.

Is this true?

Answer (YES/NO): NO